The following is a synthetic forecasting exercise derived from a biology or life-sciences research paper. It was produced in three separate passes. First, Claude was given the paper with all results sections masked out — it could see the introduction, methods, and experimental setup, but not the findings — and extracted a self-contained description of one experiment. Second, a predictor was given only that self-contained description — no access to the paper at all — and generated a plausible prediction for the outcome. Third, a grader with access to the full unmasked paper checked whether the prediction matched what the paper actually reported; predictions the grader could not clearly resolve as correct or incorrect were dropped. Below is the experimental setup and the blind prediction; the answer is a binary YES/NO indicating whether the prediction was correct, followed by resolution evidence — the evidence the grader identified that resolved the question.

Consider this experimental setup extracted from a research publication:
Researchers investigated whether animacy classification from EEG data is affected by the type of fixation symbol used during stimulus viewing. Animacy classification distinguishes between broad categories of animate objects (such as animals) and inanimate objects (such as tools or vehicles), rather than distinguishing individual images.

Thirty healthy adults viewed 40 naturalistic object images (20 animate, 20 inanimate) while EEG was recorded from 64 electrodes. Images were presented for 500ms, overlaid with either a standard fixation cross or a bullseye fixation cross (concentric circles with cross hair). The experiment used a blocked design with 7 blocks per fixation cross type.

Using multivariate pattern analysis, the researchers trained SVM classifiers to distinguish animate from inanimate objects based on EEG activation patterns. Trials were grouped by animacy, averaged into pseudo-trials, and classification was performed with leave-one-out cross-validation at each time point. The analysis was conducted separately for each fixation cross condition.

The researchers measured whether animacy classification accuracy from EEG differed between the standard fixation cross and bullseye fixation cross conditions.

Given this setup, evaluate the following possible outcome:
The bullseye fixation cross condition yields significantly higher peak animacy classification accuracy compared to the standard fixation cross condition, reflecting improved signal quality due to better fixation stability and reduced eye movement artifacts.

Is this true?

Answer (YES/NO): NO